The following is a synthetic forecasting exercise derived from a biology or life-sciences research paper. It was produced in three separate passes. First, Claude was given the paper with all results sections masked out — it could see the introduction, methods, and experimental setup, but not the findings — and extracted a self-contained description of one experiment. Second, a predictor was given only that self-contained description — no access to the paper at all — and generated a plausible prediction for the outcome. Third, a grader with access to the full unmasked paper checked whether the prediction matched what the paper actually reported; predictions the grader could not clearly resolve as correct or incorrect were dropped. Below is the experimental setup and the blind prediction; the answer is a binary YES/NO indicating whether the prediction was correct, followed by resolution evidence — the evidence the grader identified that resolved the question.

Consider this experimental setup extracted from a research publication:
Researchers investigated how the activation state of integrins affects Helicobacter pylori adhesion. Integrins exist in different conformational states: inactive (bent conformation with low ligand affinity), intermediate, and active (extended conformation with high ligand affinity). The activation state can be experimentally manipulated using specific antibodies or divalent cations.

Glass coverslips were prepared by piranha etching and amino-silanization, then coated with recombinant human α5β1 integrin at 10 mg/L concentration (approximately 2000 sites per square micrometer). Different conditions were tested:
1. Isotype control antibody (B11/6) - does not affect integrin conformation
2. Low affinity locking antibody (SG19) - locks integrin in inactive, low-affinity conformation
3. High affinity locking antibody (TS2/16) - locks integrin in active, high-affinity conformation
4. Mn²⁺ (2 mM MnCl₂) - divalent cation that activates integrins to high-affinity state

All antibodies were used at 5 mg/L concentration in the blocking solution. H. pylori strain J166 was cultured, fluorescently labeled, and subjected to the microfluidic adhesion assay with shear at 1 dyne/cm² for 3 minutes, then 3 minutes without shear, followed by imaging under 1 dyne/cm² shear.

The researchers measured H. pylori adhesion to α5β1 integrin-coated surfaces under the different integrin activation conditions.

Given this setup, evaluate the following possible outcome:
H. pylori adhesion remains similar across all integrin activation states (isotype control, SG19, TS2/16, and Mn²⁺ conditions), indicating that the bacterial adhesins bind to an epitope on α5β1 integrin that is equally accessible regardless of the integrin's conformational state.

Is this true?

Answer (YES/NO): NO